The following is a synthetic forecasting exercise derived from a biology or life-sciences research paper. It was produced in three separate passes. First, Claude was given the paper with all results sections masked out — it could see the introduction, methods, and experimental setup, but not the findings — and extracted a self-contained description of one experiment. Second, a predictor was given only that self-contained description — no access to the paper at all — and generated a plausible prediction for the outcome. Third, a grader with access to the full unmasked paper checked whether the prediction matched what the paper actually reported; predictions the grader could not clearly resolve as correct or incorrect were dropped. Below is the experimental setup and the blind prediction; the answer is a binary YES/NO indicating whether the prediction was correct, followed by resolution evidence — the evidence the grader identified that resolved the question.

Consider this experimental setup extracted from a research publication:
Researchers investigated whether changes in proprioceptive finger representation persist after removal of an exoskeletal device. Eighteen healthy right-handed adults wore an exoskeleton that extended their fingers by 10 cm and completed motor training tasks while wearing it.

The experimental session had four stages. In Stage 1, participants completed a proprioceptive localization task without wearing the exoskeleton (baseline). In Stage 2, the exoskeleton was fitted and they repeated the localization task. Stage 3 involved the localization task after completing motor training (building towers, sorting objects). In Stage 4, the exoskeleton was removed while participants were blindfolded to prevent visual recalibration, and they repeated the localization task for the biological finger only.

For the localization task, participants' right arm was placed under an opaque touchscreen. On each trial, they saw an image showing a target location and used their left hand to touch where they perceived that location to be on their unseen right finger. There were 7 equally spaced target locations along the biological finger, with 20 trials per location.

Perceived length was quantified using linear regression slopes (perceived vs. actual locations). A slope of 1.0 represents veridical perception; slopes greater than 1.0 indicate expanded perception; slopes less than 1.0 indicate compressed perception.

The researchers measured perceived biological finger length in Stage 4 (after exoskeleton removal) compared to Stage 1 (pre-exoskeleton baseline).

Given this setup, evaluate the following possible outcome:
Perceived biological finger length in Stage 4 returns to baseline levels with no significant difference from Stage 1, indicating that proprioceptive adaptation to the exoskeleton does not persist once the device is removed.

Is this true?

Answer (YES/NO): NO